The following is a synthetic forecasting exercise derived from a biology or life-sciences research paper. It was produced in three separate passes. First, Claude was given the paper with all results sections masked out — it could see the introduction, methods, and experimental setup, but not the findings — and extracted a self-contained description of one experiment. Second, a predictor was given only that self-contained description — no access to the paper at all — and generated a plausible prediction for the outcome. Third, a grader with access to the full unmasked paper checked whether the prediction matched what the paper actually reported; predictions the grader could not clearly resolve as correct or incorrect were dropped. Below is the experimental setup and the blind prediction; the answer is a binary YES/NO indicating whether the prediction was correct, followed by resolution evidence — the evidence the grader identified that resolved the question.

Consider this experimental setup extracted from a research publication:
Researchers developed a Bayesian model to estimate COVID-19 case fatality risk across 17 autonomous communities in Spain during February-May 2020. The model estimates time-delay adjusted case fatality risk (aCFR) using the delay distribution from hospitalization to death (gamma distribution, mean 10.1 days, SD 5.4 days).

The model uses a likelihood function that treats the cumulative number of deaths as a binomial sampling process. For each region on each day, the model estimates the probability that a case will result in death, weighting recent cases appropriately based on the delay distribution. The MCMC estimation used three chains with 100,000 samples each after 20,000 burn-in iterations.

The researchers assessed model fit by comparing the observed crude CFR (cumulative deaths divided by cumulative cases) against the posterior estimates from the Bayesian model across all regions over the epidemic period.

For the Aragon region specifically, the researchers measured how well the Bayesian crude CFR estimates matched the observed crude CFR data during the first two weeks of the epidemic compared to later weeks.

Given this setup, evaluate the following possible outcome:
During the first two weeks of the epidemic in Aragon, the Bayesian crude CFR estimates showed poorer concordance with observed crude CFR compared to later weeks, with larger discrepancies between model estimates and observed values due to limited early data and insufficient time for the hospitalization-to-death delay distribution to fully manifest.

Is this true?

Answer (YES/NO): YES